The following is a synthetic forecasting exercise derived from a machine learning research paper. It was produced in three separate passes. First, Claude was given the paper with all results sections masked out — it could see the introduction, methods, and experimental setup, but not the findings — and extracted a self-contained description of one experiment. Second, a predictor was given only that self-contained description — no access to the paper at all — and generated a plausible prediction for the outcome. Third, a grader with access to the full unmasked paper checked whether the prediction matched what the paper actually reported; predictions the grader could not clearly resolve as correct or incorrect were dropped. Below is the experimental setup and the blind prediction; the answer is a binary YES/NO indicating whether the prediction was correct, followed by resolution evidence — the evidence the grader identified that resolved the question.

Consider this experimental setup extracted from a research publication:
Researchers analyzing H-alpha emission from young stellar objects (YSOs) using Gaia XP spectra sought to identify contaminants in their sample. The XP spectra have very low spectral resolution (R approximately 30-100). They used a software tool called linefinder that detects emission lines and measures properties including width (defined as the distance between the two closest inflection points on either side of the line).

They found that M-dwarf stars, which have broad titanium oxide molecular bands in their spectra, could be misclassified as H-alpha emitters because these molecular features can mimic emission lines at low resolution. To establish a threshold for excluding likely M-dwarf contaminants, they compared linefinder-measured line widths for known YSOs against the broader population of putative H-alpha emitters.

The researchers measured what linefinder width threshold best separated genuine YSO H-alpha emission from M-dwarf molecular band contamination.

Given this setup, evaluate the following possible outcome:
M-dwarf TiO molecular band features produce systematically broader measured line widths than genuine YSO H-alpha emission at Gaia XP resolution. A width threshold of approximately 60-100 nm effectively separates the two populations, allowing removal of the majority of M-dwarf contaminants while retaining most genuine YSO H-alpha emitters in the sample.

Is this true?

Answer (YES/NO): NO